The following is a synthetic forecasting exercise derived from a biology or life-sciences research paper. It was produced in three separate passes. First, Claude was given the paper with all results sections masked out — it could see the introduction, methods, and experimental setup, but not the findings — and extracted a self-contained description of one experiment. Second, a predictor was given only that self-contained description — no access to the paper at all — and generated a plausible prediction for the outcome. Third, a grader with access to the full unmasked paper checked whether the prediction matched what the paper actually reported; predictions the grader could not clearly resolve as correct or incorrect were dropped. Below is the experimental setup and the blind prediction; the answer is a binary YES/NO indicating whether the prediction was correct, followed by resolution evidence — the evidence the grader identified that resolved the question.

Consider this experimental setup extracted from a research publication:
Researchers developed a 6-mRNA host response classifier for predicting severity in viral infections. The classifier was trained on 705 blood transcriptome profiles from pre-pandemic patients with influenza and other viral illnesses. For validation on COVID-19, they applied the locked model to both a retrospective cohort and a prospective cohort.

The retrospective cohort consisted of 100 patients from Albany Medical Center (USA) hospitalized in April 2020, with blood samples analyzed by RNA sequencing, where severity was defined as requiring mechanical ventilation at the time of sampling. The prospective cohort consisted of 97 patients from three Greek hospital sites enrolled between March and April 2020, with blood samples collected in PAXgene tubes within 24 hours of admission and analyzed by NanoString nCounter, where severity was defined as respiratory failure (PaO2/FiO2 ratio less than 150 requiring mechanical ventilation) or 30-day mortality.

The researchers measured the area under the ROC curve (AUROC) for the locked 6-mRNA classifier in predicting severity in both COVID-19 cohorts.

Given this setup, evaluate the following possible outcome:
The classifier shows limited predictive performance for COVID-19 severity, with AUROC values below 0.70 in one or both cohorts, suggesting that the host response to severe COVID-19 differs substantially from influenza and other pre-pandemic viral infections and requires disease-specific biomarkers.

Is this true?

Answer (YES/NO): NO